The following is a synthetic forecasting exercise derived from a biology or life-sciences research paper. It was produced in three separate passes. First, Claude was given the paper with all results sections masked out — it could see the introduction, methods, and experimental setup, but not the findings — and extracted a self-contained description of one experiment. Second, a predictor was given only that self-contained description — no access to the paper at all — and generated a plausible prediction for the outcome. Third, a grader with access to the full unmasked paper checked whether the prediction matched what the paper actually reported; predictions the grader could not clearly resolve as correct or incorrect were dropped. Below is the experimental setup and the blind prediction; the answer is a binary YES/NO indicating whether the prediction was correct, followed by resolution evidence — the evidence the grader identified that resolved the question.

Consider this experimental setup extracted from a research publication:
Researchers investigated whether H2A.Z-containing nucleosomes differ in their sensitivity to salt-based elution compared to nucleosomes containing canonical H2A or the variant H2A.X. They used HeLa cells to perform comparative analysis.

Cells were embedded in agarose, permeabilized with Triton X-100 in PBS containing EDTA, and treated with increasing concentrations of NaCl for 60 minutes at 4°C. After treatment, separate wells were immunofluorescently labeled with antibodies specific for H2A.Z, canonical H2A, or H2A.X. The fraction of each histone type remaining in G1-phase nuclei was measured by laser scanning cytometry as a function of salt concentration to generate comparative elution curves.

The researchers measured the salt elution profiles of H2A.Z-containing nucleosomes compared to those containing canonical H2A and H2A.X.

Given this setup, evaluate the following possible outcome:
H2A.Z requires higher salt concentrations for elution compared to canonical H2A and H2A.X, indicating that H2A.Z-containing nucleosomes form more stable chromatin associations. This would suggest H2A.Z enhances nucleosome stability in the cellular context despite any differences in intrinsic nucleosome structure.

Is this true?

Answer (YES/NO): YES